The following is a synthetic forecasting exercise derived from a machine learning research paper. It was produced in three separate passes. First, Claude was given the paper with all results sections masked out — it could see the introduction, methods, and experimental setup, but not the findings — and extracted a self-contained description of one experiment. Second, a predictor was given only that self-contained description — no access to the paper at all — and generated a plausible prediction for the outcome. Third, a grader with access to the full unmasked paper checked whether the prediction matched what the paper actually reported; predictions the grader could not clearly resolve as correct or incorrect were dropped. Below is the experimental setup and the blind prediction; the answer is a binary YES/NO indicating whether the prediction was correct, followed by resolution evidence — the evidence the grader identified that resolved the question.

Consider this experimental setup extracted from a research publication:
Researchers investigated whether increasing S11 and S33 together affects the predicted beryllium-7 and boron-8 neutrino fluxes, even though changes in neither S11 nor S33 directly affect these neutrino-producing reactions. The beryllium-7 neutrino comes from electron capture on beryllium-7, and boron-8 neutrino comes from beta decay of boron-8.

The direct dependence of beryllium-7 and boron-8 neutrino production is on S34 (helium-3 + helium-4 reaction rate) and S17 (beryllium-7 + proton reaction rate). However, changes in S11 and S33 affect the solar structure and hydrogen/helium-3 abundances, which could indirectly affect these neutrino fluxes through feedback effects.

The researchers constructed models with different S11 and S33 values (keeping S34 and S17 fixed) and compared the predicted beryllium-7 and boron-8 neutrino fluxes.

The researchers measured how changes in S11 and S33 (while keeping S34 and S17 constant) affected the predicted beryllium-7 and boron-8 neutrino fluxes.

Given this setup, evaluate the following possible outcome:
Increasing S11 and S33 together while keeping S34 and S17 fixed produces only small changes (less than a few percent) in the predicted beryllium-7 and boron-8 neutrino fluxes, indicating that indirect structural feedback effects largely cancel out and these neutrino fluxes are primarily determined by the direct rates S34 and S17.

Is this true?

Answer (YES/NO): NO